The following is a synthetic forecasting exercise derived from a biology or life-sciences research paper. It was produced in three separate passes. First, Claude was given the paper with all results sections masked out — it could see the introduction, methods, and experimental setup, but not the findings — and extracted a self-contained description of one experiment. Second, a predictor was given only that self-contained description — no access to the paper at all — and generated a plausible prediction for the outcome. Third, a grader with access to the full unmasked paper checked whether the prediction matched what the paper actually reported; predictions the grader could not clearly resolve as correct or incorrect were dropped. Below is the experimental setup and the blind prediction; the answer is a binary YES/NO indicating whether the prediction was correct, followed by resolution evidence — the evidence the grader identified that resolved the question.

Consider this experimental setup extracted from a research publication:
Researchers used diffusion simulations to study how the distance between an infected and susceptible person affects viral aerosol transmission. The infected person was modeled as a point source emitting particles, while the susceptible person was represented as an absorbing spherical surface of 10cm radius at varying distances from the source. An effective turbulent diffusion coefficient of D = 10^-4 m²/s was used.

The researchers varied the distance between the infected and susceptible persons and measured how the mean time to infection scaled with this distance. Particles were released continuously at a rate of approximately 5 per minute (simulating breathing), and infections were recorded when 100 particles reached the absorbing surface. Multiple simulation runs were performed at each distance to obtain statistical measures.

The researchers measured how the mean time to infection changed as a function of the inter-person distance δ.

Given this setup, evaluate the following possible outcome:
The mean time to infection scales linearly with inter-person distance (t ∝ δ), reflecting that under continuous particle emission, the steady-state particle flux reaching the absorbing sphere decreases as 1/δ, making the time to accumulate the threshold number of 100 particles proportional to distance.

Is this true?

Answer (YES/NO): YES